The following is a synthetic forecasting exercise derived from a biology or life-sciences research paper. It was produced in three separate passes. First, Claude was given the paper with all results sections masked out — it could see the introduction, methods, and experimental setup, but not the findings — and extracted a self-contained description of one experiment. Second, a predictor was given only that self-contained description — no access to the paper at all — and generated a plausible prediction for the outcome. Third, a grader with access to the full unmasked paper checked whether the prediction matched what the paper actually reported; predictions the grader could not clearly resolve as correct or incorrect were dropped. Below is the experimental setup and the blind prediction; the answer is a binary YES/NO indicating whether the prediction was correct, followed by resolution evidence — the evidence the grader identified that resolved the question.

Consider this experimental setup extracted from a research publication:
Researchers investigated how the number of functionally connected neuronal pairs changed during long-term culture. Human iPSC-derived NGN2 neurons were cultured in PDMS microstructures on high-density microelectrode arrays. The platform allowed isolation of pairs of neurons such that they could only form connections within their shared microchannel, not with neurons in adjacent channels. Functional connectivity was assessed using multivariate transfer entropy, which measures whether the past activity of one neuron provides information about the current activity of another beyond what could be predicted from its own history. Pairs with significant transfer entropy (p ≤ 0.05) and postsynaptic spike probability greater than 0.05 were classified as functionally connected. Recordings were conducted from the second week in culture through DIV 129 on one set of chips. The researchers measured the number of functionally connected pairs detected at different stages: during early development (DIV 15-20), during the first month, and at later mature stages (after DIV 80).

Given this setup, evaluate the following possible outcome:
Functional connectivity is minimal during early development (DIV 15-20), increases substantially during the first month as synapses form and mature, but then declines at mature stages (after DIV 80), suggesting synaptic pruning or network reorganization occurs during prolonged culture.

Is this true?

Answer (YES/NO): NO